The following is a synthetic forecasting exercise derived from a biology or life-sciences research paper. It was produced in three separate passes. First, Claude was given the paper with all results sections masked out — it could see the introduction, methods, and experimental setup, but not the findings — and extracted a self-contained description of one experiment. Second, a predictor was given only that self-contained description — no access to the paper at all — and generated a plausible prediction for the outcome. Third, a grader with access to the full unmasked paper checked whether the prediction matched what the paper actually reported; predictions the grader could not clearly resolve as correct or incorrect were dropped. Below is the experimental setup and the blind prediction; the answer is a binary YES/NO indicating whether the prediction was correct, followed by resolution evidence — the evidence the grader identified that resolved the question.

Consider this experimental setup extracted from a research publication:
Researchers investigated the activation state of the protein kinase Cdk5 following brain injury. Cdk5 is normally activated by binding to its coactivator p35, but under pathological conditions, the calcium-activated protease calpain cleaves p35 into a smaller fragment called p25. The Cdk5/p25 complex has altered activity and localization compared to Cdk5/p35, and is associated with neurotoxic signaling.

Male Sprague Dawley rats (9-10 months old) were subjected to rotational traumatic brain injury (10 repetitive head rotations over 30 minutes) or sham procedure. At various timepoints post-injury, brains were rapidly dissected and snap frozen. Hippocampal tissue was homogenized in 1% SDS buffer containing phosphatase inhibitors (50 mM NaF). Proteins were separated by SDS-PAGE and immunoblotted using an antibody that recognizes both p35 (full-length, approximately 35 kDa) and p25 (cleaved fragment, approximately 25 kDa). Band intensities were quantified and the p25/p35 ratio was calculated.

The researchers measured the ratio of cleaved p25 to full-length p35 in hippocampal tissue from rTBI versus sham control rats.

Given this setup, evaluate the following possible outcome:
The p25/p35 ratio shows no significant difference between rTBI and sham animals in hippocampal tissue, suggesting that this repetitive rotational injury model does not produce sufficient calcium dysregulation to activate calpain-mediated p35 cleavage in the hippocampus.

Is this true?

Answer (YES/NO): NO